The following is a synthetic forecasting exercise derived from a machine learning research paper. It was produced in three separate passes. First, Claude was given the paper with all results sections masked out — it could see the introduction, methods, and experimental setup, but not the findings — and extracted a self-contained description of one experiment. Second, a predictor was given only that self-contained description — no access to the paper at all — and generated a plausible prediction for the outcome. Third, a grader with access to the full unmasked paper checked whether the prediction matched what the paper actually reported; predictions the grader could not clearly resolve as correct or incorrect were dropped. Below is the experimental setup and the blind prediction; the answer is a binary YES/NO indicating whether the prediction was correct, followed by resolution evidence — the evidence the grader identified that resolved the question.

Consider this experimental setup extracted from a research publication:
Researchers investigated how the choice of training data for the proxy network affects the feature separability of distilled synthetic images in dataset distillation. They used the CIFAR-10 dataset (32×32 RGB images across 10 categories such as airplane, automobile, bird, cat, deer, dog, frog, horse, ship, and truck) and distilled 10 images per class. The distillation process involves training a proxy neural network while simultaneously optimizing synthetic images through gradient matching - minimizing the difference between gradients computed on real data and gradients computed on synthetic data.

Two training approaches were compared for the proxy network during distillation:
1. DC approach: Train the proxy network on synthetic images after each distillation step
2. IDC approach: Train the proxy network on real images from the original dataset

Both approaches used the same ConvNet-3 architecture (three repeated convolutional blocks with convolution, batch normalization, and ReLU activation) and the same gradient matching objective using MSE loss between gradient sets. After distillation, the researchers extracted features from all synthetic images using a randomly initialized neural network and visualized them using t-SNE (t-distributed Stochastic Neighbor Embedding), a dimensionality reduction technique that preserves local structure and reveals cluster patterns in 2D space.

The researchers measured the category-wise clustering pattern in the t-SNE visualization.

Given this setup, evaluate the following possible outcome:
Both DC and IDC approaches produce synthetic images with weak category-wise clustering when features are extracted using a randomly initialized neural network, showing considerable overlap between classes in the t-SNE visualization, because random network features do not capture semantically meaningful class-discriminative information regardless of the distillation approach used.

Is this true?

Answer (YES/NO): NO